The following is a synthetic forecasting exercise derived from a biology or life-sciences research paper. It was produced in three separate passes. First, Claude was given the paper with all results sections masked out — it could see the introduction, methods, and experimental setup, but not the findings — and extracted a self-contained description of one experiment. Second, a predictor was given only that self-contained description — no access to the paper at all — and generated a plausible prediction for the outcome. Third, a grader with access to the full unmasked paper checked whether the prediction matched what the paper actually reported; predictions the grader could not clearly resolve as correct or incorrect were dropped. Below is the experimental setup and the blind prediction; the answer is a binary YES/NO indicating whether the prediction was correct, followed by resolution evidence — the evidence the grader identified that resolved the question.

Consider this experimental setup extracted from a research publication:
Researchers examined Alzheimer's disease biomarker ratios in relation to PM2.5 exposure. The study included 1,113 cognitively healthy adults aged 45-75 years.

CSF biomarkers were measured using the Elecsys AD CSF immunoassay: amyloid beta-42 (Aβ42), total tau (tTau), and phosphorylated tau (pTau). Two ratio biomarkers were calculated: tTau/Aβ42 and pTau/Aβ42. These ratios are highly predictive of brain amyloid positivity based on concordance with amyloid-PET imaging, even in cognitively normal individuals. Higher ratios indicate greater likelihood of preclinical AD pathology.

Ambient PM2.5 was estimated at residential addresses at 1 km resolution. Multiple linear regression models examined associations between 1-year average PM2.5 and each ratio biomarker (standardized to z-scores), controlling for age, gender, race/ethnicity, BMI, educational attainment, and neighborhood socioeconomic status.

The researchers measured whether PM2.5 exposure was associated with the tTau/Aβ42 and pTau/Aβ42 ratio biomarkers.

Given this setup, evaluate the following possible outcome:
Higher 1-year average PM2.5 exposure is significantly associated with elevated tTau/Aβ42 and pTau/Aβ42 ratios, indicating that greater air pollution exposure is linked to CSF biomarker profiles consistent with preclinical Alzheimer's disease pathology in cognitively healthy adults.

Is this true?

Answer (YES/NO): NO